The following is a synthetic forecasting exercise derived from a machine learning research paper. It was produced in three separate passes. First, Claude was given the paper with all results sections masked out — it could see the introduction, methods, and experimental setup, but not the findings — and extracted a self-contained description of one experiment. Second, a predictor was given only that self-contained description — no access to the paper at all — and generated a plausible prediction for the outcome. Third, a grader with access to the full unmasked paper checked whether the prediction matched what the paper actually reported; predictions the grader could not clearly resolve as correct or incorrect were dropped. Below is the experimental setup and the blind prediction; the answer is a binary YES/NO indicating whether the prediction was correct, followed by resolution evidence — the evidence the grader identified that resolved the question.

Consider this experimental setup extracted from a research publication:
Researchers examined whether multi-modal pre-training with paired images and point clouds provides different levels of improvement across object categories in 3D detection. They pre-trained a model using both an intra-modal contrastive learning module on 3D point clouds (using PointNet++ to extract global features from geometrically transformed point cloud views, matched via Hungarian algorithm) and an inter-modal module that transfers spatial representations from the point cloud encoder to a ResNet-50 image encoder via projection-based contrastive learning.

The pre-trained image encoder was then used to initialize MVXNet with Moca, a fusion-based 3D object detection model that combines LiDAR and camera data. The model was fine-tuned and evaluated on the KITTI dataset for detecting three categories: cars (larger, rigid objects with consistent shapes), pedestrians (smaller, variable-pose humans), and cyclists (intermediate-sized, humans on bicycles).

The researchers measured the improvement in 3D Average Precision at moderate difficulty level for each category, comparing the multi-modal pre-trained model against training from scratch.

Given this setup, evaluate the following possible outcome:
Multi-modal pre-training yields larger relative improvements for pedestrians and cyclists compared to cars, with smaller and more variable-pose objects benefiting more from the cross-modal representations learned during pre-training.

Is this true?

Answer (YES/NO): YES